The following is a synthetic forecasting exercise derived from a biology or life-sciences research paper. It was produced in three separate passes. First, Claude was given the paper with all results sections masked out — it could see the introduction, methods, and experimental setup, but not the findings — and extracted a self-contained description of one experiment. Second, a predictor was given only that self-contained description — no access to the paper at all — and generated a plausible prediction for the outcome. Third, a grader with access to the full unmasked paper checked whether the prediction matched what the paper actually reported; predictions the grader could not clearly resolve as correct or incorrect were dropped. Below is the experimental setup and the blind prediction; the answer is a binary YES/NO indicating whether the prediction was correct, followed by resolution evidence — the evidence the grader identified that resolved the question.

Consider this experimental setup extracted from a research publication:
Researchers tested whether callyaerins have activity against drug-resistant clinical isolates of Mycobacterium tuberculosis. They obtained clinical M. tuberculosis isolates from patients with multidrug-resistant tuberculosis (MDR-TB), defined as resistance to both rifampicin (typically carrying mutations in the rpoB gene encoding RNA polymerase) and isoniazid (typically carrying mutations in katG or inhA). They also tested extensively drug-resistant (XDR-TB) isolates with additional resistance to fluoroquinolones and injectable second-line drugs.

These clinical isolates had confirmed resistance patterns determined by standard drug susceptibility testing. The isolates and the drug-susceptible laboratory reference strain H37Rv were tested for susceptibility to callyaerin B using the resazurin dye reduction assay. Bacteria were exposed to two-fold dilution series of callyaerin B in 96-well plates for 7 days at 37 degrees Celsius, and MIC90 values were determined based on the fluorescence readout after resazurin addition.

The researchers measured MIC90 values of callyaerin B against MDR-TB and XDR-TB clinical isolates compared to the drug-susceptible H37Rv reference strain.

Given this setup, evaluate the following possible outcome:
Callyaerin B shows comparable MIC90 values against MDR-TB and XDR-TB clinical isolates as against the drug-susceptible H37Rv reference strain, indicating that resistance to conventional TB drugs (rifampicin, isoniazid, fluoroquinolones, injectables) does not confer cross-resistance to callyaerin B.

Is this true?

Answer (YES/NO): NO